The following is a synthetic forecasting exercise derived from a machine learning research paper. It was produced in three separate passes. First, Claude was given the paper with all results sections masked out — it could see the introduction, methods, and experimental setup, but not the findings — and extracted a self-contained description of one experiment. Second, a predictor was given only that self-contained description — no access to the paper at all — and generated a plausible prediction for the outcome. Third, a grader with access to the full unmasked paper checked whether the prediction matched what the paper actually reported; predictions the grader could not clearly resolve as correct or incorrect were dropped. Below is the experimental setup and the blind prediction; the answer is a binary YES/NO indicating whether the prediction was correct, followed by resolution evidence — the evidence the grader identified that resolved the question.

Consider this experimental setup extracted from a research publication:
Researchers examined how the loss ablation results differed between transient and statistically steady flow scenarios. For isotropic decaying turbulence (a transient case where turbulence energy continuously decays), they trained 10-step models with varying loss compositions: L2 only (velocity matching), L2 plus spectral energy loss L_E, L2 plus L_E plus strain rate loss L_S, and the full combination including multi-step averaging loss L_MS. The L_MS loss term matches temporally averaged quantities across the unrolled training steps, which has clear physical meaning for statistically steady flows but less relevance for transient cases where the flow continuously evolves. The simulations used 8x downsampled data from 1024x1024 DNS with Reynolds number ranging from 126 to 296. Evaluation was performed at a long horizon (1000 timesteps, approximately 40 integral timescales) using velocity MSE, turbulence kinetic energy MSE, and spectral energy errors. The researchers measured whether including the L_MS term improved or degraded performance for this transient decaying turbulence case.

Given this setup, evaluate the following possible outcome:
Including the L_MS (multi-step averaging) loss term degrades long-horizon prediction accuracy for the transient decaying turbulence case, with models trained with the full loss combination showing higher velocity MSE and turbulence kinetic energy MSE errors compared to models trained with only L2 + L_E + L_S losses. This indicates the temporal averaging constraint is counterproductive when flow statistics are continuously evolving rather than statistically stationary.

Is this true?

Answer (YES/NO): YES